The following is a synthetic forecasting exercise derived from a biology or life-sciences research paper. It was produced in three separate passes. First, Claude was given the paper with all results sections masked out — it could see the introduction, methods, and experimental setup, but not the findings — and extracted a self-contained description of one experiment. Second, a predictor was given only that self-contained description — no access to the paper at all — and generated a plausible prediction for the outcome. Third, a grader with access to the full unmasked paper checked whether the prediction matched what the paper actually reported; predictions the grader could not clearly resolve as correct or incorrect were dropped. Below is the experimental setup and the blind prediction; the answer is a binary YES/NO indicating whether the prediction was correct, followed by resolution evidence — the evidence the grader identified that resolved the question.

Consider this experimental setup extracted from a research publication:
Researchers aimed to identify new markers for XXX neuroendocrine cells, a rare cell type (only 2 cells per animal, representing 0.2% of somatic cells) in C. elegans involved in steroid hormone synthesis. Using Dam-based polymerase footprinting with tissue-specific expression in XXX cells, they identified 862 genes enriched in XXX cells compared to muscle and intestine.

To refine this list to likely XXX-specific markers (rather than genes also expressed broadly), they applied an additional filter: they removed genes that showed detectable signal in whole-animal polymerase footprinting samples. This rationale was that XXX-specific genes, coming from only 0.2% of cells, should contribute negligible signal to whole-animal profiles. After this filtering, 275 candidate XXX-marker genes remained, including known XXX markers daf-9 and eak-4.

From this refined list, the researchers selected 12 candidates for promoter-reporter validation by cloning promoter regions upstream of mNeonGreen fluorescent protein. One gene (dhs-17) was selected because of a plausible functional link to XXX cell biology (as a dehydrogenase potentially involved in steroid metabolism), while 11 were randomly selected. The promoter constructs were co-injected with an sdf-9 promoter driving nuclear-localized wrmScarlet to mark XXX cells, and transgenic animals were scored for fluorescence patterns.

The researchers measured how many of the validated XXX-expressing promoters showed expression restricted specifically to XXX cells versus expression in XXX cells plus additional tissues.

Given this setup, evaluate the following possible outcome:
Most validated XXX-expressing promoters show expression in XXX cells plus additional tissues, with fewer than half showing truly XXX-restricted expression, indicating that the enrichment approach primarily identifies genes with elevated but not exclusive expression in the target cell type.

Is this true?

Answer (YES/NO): NO